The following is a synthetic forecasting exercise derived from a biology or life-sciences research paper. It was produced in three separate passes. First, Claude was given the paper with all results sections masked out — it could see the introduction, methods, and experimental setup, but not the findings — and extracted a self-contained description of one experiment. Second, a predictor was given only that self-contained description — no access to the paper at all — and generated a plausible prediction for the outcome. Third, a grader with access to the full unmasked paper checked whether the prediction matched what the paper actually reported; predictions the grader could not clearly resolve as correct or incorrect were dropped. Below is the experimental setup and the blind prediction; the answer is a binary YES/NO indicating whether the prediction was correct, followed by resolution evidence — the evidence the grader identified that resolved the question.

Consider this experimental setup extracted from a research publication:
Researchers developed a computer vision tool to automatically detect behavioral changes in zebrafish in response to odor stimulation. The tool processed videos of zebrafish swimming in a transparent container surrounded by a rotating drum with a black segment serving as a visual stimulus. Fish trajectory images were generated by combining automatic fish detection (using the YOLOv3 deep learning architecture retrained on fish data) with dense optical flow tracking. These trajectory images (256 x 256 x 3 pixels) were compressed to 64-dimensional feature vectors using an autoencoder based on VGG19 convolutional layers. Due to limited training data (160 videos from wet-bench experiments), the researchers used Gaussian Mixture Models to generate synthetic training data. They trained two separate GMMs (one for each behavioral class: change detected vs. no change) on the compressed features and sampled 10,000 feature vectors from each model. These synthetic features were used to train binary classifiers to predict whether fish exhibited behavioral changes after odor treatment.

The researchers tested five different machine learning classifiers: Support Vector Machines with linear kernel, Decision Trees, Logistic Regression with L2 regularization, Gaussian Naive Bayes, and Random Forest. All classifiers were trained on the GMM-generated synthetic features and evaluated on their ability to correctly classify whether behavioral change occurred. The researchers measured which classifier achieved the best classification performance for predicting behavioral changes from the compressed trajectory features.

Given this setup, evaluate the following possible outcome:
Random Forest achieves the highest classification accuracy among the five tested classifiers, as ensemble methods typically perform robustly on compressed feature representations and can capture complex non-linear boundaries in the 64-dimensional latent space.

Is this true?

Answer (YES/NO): NO